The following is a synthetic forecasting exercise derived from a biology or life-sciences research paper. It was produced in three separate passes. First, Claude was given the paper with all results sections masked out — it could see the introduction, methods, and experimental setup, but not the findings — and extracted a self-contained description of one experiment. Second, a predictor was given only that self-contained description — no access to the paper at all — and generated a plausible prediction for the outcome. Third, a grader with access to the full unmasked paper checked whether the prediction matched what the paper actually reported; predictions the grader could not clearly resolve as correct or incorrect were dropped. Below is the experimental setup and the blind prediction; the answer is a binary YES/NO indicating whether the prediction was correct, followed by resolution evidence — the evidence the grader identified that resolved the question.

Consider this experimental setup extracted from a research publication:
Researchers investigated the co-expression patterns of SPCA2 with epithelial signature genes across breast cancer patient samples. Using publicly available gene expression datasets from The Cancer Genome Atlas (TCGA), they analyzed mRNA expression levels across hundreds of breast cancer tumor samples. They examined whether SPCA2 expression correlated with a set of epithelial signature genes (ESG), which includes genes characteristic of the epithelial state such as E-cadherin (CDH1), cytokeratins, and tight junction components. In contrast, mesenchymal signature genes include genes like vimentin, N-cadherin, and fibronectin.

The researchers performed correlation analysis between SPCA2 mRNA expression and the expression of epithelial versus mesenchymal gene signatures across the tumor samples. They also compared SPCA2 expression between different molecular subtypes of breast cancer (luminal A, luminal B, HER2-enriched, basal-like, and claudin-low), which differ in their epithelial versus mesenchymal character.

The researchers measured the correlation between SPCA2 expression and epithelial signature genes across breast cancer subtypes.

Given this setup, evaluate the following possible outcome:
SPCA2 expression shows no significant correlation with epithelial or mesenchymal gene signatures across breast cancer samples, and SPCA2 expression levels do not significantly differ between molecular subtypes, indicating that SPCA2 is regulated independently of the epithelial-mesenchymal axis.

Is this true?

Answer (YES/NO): NO